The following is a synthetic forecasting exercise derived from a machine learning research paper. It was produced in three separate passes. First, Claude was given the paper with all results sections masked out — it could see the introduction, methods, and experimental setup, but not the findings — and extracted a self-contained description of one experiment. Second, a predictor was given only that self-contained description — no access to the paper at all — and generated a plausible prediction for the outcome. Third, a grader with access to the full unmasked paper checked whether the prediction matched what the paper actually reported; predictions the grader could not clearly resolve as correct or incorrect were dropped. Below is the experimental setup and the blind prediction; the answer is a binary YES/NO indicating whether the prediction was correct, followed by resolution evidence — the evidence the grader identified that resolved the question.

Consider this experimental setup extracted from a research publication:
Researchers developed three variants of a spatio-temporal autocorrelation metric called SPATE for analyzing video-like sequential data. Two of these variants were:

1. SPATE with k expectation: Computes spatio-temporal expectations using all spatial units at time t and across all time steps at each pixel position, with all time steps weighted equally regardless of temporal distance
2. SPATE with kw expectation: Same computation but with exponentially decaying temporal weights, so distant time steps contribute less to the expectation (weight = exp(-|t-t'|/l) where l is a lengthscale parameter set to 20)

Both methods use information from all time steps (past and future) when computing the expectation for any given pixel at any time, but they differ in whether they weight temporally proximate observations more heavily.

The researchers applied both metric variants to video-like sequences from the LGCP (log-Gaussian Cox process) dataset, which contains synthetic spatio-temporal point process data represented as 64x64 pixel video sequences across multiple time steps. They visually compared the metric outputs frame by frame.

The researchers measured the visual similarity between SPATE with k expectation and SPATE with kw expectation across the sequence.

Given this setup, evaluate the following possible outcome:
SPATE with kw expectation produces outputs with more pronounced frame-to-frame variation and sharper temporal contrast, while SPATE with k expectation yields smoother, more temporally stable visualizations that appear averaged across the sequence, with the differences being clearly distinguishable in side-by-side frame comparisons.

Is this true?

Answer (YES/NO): NO